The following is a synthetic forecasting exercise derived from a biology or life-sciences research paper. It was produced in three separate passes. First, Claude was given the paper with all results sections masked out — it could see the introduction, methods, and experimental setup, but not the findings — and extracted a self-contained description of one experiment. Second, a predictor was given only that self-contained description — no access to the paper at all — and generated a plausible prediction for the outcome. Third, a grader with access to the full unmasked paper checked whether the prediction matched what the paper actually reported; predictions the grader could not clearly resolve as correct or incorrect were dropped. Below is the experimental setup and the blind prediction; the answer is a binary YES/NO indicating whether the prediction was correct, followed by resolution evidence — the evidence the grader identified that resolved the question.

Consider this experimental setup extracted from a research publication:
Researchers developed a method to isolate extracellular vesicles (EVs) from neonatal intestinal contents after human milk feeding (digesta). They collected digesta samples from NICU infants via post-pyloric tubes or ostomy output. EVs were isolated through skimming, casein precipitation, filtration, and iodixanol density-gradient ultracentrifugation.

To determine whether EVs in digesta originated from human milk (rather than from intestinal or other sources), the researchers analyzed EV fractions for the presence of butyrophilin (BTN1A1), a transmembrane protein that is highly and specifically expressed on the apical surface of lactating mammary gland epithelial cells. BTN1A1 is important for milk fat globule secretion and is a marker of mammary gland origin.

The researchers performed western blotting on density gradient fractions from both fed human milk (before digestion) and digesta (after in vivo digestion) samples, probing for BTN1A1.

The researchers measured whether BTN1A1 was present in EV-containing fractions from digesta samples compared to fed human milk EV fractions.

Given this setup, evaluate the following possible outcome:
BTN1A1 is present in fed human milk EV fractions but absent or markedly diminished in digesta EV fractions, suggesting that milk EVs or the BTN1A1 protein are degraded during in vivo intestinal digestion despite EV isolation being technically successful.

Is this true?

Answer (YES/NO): NO